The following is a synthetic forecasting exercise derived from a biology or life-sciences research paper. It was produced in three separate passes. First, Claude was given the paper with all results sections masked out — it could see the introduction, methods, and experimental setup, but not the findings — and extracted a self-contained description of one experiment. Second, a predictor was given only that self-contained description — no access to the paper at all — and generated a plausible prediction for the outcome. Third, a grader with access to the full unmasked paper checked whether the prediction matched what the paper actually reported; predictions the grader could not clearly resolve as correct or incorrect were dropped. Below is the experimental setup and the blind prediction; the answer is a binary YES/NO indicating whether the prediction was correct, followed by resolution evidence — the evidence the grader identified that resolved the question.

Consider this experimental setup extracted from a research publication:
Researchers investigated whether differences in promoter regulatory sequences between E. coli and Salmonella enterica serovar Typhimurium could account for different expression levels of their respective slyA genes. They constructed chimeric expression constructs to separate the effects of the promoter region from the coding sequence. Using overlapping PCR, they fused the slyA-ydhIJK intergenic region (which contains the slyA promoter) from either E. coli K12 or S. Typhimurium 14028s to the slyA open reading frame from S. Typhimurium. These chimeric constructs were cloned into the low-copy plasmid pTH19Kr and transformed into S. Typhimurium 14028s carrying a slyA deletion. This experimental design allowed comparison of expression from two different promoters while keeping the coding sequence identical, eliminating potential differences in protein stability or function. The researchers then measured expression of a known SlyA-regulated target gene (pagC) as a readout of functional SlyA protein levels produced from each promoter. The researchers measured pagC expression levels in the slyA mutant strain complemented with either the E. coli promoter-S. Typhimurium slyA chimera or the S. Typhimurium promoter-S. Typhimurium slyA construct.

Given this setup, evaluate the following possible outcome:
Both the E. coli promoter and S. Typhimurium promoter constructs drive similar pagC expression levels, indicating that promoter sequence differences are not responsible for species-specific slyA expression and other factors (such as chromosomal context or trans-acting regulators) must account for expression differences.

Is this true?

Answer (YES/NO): NO